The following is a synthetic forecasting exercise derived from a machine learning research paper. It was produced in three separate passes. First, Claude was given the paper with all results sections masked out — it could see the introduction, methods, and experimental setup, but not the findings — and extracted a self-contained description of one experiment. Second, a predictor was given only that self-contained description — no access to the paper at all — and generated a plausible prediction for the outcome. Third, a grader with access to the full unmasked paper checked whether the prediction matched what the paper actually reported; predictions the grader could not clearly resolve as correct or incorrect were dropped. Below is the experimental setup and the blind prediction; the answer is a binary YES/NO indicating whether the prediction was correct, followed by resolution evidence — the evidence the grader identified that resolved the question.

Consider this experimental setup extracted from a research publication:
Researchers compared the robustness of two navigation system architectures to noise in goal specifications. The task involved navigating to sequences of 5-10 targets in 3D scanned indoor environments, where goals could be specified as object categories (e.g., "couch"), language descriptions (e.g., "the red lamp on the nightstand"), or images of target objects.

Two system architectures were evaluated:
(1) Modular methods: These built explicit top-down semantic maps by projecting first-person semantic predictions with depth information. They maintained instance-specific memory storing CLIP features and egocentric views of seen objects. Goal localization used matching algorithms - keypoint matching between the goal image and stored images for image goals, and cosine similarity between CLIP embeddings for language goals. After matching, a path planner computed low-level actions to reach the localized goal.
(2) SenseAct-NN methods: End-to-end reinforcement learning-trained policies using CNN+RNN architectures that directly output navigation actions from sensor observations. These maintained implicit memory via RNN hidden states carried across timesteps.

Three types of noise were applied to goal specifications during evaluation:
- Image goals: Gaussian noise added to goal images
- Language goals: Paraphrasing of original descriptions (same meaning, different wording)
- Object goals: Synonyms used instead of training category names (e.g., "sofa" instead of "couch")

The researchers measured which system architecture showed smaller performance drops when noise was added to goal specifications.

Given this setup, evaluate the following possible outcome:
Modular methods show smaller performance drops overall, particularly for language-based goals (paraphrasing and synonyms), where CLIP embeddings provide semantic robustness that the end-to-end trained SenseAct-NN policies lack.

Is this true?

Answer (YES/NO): NO